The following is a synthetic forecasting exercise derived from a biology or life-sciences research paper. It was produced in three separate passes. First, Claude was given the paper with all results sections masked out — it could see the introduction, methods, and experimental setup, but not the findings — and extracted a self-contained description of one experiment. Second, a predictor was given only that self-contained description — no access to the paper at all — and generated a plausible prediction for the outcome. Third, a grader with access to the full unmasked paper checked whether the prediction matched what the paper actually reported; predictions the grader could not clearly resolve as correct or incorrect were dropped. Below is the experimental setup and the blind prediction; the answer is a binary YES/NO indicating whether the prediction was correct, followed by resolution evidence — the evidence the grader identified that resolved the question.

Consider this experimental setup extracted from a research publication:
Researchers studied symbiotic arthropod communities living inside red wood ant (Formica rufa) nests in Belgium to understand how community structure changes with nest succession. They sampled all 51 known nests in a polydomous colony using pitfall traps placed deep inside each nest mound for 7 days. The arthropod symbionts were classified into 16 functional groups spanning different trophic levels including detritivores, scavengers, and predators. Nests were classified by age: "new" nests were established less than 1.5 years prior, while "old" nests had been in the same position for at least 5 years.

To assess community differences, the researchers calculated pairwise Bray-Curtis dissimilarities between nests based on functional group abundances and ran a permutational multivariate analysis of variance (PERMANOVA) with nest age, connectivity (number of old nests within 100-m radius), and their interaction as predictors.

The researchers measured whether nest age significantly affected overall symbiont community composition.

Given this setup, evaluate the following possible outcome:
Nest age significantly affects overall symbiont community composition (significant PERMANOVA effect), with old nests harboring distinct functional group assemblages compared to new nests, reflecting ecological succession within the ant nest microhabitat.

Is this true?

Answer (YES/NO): YES